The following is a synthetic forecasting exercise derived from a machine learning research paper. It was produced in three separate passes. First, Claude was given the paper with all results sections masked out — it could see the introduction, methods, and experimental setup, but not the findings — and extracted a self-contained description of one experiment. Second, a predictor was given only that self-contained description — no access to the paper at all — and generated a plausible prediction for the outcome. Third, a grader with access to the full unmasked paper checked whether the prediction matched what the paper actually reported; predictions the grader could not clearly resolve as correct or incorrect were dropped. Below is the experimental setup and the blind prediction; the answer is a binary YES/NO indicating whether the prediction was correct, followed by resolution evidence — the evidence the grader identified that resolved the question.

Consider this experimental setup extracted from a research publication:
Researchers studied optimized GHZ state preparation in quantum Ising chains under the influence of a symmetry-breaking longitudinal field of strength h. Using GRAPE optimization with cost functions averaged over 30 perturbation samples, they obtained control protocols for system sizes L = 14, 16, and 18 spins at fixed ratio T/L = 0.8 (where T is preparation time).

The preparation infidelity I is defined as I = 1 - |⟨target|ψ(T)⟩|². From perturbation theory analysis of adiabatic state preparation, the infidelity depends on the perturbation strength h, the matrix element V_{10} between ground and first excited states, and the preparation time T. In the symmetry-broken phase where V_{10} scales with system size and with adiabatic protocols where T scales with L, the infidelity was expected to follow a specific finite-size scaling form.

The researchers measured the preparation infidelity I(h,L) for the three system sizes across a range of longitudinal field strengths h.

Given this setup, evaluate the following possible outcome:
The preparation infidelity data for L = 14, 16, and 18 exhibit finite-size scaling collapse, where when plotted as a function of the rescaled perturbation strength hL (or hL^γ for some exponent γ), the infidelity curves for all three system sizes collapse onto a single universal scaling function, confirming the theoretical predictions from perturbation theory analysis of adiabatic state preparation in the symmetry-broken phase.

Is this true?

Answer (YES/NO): YES